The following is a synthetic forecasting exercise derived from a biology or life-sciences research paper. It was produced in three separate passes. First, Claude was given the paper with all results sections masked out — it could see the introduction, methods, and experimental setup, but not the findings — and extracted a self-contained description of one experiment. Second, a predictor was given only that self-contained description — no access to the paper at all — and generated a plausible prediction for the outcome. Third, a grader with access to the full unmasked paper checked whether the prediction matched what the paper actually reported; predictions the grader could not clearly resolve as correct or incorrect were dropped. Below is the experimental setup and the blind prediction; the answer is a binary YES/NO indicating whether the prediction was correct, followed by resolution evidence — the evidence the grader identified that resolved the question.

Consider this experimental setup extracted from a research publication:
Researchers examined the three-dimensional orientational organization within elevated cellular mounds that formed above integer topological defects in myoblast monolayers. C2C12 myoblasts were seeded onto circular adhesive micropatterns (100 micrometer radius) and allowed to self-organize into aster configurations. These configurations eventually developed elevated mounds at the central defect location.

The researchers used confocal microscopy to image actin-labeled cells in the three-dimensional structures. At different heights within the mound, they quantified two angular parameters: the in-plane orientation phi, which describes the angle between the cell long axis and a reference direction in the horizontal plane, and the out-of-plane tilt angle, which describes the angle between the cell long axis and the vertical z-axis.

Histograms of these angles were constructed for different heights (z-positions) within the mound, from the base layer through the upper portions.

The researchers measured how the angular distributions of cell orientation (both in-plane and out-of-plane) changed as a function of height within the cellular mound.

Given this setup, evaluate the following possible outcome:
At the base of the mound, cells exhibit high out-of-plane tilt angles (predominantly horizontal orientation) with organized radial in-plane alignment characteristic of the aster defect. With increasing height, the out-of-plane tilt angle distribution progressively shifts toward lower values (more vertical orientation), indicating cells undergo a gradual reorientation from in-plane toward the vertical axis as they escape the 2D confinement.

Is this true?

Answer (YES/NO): NO